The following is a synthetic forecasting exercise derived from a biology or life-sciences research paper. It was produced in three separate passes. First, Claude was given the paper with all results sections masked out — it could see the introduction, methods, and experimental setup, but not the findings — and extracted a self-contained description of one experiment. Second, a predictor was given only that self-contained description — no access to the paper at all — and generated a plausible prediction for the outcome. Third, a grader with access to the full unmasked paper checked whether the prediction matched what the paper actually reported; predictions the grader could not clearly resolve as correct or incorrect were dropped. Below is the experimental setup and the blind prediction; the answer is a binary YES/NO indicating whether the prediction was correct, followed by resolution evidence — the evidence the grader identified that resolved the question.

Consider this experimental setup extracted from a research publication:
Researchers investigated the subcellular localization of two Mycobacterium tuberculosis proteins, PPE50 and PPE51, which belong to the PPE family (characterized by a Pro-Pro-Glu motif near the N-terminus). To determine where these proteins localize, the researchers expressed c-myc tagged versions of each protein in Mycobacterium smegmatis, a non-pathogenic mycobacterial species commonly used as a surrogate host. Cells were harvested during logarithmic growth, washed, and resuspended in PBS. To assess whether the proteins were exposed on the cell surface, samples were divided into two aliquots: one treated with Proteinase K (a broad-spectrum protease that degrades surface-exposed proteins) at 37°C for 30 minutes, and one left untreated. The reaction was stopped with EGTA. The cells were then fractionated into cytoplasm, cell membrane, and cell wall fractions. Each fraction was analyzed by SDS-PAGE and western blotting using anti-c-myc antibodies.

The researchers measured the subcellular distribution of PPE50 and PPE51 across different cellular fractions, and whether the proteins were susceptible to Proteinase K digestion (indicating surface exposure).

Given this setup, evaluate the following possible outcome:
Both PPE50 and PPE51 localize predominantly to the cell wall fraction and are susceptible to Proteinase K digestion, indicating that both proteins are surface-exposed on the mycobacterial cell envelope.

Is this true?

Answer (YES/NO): YES